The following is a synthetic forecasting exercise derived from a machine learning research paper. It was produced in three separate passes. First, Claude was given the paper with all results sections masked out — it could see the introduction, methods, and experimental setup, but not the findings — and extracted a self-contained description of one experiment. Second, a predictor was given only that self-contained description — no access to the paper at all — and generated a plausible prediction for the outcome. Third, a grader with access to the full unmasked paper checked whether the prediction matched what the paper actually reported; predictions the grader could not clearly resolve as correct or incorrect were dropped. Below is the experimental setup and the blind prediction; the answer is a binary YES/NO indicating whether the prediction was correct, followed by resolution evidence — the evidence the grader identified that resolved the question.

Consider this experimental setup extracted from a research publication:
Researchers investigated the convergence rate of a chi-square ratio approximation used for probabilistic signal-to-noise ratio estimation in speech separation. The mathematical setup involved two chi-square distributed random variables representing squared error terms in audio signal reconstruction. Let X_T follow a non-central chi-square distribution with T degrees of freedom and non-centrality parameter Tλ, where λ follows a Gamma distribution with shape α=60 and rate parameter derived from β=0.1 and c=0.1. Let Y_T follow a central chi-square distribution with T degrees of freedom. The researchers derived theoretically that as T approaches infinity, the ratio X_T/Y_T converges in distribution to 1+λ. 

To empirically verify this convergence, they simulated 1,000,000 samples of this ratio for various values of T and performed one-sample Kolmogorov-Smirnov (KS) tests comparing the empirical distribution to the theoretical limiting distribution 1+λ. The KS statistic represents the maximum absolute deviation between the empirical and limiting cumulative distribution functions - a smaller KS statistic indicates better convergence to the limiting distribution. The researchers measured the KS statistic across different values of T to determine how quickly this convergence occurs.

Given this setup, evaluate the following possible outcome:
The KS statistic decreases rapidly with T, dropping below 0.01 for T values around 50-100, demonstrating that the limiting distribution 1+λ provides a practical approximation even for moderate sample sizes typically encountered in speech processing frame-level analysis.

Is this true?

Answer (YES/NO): NO